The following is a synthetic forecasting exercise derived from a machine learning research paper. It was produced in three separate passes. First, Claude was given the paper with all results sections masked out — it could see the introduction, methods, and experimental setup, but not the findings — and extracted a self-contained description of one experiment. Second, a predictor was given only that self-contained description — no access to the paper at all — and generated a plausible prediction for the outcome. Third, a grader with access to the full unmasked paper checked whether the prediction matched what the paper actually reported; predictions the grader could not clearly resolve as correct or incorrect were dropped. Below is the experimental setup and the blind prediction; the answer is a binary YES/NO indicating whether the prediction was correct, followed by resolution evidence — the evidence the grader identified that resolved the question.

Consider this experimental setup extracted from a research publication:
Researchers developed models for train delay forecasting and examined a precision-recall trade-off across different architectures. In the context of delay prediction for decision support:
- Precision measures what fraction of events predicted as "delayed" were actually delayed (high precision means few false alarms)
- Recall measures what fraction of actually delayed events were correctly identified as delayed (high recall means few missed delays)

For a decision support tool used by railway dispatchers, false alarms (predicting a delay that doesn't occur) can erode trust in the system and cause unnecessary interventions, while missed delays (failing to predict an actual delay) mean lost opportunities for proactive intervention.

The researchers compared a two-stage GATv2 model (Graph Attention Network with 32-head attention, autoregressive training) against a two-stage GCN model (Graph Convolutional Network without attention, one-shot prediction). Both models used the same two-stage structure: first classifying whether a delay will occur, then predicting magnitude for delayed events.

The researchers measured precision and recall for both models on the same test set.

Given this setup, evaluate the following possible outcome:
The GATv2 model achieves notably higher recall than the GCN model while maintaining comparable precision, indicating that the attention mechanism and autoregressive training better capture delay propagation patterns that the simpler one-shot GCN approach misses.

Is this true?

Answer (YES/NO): NO